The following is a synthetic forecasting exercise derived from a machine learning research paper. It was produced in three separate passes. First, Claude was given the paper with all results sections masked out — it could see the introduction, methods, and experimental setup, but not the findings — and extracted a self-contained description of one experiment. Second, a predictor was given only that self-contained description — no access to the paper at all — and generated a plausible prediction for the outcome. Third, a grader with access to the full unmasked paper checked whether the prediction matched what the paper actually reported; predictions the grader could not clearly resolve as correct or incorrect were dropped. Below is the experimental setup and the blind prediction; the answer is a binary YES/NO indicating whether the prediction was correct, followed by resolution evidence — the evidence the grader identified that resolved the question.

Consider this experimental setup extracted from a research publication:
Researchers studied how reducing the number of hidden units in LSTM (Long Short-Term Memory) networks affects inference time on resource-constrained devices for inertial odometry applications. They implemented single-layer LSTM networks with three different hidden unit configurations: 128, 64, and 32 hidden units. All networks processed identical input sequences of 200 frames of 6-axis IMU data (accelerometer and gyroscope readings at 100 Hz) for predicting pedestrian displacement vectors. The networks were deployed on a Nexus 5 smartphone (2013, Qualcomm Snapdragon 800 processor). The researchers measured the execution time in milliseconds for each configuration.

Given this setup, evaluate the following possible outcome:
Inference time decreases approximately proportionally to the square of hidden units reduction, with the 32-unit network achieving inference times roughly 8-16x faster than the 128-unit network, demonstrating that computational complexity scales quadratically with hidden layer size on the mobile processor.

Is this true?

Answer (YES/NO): NO